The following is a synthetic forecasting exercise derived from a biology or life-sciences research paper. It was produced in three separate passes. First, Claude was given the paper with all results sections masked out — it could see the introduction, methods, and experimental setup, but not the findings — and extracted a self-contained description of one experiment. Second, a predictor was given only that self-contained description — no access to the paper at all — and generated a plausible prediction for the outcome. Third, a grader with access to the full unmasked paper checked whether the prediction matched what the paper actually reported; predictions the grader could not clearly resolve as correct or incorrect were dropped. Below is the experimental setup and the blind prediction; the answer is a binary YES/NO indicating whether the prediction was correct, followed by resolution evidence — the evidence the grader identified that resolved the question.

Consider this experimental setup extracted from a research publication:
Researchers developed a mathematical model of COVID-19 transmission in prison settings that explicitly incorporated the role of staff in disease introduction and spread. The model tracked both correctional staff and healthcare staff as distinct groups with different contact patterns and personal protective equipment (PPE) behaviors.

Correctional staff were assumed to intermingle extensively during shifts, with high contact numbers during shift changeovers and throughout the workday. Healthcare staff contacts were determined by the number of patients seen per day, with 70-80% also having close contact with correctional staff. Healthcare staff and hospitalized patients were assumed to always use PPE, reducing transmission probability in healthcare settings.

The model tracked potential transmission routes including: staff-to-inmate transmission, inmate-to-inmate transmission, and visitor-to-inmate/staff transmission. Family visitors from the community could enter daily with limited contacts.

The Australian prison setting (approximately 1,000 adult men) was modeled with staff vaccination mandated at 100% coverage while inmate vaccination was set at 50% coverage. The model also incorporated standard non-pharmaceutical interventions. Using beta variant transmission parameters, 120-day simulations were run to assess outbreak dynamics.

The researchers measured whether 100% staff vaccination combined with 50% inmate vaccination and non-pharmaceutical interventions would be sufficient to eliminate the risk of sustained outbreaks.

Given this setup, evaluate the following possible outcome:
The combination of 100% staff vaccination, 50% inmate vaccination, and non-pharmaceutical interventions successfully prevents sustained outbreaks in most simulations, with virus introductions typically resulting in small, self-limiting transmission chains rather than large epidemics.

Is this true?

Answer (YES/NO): NO